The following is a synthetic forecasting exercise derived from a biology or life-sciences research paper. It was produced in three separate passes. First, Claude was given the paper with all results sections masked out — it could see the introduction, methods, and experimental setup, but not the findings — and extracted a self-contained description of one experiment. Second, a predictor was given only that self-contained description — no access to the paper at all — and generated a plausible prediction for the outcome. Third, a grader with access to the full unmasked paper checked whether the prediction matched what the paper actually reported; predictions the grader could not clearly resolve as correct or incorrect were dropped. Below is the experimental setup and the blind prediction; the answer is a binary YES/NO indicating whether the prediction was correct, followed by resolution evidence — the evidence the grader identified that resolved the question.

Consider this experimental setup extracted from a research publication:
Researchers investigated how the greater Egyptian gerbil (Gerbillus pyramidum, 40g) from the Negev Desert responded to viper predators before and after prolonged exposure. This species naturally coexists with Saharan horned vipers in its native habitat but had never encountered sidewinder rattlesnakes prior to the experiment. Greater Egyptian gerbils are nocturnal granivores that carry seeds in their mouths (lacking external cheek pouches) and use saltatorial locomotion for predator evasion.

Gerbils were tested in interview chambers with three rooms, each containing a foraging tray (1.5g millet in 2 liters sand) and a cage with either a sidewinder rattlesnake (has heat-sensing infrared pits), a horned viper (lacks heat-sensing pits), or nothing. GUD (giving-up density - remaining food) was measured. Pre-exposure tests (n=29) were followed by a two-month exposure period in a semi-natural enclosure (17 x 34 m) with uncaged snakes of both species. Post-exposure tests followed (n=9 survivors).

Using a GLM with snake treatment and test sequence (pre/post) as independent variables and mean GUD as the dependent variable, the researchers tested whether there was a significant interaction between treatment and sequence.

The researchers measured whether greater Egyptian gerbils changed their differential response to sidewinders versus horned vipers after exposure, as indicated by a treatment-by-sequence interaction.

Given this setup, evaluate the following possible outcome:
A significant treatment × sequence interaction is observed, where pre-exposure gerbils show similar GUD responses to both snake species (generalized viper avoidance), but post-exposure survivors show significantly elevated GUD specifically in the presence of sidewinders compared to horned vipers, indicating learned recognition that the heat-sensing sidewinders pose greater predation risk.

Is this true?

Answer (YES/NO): NO